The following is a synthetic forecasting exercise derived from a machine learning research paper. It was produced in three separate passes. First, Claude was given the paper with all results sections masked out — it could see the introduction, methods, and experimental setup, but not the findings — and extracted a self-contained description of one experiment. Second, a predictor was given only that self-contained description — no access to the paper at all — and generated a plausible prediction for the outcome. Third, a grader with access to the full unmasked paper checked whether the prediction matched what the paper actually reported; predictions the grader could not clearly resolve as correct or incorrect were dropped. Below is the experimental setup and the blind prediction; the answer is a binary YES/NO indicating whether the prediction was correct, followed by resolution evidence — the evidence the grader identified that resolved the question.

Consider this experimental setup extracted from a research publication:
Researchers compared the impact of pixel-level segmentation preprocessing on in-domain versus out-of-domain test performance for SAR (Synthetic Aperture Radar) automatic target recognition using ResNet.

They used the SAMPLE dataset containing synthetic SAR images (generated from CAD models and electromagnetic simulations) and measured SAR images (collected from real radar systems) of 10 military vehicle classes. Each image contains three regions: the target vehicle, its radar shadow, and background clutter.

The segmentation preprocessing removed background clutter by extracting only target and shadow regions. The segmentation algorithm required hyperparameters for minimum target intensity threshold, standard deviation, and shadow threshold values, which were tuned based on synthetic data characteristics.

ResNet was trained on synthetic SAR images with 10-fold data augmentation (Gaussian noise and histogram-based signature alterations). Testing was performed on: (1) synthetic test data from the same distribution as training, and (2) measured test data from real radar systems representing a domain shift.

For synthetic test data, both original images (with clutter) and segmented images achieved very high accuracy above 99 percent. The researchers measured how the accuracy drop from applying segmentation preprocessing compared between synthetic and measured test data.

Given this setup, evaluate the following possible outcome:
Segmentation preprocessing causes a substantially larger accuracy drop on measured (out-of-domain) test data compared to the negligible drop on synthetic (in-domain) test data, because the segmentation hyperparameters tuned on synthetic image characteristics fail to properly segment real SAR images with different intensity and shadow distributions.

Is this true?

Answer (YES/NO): YES